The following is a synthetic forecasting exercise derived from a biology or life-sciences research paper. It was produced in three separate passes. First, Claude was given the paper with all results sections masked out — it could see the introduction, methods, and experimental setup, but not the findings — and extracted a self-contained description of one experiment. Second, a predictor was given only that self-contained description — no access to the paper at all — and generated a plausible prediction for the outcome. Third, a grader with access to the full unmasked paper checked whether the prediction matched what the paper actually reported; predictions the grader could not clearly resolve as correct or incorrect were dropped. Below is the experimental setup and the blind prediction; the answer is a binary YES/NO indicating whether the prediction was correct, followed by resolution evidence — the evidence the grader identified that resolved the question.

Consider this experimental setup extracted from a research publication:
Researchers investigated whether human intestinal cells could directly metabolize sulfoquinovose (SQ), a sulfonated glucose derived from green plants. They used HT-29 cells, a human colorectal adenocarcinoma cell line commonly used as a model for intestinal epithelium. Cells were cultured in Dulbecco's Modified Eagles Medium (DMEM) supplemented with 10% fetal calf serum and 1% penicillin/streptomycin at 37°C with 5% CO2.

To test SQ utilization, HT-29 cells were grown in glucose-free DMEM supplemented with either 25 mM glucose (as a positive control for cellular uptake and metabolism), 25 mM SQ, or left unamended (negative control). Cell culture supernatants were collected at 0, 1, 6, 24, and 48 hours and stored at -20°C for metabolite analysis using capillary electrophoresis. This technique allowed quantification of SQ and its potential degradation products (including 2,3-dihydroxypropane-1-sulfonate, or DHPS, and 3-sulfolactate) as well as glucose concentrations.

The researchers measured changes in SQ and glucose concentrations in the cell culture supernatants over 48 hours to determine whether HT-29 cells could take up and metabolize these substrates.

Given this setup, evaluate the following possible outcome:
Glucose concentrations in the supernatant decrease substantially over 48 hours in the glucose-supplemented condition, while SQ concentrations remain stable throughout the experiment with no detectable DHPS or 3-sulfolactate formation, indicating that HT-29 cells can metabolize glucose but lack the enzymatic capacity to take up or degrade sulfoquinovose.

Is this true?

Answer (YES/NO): YES